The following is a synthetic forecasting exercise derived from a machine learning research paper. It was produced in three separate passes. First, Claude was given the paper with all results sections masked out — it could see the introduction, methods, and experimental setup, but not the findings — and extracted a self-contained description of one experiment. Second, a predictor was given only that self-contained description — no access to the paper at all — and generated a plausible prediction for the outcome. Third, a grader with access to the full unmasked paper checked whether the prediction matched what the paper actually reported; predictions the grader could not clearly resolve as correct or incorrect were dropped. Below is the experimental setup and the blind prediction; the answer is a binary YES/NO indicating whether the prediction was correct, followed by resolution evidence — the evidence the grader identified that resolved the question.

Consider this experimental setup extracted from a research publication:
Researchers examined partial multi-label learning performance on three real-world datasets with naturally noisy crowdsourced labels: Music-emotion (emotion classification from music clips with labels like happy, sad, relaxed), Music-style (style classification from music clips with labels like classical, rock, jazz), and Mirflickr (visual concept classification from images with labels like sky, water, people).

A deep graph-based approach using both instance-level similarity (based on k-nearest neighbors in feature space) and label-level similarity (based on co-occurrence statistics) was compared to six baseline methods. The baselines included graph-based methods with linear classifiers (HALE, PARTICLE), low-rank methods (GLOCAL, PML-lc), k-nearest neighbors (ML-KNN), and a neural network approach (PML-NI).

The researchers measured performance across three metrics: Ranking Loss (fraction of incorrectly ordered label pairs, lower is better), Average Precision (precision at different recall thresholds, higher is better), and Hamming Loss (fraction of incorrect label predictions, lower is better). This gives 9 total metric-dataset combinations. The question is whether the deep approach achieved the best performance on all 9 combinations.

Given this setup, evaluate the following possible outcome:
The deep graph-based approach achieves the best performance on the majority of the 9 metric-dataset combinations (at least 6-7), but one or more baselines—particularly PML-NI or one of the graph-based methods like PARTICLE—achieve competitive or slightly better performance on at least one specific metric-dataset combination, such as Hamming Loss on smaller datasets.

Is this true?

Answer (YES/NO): YES